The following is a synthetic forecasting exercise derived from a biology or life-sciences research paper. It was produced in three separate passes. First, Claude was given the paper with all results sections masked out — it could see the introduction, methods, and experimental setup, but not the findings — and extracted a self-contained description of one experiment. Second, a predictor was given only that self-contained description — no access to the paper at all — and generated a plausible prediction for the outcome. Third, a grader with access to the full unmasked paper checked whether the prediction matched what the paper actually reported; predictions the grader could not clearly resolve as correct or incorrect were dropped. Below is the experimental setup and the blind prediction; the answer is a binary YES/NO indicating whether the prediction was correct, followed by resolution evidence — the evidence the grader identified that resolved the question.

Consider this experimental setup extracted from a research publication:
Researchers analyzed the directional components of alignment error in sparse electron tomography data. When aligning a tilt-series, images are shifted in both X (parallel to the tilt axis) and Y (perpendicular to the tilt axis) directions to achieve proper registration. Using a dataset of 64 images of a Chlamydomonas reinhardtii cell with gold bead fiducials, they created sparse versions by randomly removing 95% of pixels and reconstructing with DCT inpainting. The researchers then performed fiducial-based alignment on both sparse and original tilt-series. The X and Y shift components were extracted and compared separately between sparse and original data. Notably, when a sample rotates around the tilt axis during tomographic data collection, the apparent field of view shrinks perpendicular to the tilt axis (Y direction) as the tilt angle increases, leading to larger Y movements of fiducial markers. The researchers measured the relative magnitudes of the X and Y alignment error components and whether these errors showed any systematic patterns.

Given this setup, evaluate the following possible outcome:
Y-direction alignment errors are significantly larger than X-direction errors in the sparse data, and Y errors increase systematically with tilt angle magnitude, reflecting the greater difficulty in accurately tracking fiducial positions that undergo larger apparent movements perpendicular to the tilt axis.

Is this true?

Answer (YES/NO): NO